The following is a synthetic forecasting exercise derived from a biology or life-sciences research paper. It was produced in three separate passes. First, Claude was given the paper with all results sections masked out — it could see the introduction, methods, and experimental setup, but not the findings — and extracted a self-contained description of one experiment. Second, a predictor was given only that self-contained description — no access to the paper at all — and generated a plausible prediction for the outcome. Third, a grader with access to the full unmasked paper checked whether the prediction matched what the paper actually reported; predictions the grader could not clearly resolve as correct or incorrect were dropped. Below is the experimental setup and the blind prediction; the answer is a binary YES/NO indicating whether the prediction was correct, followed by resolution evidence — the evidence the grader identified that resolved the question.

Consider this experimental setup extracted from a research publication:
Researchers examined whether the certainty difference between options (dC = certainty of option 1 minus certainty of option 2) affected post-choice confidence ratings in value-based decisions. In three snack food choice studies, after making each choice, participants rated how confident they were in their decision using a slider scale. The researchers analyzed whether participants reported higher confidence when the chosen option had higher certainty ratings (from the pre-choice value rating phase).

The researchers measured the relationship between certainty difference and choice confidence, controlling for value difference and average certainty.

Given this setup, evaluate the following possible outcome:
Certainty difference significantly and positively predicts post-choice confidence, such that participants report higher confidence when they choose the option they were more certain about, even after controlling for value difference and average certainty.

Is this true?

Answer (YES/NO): YES